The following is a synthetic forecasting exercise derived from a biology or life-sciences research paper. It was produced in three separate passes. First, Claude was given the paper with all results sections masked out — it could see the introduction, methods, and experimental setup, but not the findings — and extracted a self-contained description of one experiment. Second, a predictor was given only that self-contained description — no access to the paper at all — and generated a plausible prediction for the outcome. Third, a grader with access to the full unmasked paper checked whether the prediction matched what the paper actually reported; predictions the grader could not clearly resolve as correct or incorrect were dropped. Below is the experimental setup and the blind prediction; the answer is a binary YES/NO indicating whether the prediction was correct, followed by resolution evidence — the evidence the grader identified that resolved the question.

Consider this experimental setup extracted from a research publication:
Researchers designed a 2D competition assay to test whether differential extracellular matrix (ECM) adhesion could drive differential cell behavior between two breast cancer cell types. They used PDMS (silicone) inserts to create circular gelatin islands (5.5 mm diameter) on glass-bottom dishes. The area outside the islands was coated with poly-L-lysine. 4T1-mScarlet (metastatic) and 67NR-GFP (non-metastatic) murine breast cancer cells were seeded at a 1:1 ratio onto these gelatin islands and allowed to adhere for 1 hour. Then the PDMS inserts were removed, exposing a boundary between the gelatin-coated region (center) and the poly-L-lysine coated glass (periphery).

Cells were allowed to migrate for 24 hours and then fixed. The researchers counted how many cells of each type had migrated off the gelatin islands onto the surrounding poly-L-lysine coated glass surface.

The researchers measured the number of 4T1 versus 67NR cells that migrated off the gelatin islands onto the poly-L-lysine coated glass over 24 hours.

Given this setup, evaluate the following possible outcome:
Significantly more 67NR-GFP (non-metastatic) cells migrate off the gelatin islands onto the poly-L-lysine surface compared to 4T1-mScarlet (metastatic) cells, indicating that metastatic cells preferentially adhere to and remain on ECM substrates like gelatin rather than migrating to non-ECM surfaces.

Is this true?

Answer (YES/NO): YES